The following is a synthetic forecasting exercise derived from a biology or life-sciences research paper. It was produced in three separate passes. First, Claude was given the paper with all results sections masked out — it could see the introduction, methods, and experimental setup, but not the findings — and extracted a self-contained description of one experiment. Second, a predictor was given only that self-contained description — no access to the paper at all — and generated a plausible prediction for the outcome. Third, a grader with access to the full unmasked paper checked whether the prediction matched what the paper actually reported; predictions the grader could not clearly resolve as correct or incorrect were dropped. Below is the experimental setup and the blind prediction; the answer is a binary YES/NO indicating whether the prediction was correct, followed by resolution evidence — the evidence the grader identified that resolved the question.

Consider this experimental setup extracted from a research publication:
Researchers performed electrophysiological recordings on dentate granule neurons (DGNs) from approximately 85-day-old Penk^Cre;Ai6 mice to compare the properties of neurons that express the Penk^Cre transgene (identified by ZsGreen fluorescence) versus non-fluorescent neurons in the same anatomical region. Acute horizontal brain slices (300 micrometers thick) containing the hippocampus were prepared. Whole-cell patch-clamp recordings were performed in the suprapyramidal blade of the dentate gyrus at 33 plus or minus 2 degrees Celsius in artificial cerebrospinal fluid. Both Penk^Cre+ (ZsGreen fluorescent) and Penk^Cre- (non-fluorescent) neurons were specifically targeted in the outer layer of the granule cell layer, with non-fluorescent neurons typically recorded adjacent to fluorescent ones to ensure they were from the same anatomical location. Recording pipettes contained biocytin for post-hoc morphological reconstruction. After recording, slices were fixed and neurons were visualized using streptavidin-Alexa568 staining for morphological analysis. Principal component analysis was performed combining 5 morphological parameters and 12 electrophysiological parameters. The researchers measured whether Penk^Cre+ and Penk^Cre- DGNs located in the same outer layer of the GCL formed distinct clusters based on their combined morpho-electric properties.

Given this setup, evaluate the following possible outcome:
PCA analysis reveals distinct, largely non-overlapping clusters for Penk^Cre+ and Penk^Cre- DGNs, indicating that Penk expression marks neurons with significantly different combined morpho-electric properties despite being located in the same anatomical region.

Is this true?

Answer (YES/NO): NO